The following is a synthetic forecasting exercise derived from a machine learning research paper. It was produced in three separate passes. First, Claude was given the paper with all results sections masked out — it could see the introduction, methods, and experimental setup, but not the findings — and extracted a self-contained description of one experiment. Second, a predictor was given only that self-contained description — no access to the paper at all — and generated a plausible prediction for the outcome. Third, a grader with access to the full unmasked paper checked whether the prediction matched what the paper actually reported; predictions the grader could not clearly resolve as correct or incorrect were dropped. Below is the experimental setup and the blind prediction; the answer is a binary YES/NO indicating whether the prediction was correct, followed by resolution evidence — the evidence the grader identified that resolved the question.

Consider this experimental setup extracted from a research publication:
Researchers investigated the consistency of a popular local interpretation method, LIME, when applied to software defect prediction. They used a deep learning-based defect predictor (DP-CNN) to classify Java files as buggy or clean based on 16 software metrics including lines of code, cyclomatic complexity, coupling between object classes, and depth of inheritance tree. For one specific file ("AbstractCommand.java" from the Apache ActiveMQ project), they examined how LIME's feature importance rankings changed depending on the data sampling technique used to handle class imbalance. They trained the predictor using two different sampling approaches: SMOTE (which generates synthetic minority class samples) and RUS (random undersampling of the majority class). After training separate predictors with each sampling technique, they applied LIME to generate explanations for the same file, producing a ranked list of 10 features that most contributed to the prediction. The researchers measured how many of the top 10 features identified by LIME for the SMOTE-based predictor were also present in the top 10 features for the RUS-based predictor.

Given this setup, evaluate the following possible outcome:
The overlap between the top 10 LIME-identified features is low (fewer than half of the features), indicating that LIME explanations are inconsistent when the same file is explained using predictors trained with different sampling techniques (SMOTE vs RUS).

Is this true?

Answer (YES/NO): YES